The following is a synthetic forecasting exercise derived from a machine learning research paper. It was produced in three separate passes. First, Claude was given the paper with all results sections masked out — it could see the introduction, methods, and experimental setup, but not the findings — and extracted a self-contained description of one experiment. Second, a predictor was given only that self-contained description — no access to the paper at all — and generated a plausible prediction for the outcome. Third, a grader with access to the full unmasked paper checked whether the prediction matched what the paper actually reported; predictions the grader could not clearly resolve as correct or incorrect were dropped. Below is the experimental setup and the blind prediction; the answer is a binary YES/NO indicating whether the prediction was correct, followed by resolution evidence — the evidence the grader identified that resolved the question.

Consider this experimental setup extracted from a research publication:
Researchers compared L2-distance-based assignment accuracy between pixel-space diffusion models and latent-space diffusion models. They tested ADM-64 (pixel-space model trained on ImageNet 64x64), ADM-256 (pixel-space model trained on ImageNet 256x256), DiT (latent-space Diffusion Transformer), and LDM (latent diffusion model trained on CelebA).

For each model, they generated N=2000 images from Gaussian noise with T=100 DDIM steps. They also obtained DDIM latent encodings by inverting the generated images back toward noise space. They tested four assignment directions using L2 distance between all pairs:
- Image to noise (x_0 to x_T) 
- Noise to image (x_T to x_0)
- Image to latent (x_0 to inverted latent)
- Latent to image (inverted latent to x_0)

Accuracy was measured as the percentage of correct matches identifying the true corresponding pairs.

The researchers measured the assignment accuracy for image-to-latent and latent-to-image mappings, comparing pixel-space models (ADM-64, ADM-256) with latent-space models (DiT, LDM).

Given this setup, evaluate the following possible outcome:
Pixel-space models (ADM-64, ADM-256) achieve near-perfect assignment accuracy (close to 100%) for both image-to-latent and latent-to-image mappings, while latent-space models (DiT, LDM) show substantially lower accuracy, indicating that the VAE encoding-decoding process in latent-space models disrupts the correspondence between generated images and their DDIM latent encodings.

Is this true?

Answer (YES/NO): NO